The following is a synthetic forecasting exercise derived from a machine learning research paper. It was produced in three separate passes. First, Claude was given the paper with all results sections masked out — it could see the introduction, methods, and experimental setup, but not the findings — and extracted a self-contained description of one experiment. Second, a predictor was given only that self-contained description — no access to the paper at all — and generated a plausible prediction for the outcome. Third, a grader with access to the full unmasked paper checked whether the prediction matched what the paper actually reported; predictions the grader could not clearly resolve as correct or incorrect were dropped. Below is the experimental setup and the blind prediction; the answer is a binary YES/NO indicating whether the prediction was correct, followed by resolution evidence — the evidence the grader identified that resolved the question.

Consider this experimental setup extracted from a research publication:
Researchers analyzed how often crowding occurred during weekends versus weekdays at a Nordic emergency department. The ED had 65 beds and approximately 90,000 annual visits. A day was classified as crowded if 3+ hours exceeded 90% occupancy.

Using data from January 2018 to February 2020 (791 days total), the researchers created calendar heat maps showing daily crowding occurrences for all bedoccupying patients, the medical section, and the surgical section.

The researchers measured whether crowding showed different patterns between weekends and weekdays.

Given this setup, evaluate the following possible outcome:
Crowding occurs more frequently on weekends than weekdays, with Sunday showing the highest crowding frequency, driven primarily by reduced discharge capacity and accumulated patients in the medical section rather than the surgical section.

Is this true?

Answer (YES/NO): NO